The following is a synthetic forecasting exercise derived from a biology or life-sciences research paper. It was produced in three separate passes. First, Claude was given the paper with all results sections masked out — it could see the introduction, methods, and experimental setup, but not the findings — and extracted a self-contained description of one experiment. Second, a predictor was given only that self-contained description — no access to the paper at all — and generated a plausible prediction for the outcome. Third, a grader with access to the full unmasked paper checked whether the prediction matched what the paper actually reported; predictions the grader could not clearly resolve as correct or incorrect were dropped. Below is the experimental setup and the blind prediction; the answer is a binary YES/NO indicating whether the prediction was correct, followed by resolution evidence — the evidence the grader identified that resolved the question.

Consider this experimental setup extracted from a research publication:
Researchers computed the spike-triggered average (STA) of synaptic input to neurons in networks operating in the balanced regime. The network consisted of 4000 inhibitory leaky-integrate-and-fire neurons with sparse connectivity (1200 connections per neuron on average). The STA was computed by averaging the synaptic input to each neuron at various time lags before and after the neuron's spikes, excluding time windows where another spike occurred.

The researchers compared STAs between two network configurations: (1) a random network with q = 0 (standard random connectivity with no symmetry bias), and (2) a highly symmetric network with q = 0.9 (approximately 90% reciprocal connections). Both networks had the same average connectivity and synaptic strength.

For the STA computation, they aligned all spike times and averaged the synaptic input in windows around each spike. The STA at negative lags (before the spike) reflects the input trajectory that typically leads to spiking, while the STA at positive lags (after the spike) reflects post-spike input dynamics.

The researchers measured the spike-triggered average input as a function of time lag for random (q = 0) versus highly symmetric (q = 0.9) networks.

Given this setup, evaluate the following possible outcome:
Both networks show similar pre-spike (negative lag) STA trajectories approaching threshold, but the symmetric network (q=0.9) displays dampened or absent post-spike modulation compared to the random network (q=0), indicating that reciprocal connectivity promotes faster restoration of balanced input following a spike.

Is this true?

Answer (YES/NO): NO